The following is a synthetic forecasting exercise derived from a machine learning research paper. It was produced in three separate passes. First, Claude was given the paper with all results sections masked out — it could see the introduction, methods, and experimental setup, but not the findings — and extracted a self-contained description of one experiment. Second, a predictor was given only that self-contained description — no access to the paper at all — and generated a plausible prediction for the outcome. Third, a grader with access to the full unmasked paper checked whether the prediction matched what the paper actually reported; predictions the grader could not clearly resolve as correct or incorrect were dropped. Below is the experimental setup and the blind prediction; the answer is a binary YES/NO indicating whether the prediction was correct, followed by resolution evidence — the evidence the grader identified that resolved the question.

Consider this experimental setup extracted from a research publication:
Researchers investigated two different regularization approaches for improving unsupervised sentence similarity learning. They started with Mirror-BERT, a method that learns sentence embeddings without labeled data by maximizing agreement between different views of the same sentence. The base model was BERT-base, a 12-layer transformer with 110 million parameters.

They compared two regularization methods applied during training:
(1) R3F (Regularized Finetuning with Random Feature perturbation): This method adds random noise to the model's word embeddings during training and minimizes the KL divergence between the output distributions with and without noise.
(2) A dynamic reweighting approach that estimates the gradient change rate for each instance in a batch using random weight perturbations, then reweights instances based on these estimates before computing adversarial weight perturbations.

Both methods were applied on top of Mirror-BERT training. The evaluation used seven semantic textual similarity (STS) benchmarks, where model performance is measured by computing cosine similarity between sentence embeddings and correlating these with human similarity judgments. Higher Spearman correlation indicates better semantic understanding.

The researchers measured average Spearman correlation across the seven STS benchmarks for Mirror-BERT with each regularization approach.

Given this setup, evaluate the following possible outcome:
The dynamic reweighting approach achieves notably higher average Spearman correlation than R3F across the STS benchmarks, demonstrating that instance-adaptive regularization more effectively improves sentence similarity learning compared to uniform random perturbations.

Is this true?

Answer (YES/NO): NO